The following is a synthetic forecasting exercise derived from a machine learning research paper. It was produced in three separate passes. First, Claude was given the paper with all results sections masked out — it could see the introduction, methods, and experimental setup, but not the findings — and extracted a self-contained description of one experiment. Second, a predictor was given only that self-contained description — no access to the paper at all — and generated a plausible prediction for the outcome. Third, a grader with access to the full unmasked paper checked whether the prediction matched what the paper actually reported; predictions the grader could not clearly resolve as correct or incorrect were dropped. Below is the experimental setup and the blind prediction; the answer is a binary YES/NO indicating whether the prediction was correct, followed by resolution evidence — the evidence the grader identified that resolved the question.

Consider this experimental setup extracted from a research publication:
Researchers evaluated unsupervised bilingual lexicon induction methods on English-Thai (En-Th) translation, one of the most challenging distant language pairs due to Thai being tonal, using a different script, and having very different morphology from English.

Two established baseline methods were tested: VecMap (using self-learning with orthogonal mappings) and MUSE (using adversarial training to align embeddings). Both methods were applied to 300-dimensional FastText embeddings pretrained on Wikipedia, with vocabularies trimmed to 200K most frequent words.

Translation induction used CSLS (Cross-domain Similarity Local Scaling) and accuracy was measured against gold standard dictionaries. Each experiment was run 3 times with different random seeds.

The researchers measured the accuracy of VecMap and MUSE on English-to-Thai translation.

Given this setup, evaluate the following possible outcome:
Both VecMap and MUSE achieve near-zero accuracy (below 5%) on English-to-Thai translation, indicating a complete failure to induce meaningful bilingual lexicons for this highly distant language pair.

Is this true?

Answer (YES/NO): YES